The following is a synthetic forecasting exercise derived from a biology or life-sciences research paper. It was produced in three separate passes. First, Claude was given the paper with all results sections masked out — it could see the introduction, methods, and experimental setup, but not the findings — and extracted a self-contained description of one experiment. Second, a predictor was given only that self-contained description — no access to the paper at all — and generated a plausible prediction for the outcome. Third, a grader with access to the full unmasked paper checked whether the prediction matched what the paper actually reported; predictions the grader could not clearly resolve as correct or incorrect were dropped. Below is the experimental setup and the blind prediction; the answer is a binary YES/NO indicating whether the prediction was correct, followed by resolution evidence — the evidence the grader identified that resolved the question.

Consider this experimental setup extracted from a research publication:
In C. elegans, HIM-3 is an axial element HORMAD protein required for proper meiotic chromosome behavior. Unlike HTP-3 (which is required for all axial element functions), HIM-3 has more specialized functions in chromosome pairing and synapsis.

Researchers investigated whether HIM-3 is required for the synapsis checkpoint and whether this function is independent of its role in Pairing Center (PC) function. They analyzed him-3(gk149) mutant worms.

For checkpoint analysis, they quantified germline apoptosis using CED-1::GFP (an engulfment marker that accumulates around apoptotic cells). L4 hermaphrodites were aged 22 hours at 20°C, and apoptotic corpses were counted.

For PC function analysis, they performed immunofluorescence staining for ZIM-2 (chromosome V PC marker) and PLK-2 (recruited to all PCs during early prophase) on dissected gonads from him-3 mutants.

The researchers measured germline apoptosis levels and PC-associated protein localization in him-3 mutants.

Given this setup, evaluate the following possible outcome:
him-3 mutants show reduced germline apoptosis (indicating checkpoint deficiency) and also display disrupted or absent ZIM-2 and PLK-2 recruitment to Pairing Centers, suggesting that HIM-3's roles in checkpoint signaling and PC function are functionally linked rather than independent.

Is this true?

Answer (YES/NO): NO